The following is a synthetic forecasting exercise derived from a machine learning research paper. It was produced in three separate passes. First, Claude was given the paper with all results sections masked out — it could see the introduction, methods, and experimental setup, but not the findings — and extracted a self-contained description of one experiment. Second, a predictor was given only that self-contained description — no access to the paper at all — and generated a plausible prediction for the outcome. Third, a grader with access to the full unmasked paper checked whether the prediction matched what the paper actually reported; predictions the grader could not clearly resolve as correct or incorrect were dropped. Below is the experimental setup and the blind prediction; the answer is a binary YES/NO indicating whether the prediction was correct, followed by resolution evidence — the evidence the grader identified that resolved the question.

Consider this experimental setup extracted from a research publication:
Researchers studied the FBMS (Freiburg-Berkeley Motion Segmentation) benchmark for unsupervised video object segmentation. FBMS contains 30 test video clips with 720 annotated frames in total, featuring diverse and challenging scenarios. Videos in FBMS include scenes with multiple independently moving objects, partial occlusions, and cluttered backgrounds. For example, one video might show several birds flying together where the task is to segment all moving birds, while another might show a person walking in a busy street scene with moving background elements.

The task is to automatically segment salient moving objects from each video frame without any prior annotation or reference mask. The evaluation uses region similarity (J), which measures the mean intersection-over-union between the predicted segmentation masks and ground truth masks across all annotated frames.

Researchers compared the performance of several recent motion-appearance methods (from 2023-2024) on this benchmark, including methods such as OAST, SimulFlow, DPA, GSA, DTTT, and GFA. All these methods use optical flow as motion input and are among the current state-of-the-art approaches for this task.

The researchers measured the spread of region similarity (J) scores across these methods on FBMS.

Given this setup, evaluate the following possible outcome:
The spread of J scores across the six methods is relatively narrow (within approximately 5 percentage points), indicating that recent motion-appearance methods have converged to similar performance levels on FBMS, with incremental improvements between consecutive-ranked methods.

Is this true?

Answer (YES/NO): YES